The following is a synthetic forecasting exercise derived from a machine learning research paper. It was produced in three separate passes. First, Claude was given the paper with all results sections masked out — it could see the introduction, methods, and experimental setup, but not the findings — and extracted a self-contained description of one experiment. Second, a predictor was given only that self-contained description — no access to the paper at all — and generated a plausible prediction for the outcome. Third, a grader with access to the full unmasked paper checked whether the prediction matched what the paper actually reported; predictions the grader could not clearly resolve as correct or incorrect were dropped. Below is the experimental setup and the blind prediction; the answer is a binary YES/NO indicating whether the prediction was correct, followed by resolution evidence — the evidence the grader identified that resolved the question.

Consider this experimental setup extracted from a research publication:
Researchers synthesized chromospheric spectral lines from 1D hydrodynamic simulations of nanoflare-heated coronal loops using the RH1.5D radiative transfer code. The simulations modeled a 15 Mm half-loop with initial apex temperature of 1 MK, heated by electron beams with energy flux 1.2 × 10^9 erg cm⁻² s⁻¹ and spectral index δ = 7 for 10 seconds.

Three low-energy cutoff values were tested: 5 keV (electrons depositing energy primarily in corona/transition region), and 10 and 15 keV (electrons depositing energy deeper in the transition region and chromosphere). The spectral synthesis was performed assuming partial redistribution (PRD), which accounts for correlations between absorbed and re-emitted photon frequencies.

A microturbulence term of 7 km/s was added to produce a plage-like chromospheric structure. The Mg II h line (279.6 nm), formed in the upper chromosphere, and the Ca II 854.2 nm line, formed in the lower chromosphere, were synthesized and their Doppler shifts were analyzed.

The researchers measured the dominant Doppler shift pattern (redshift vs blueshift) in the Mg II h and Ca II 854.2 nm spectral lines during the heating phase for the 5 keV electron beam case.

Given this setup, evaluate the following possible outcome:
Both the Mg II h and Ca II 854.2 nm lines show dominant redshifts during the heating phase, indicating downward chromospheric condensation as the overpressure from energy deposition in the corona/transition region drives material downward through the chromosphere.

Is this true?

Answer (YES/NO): NO